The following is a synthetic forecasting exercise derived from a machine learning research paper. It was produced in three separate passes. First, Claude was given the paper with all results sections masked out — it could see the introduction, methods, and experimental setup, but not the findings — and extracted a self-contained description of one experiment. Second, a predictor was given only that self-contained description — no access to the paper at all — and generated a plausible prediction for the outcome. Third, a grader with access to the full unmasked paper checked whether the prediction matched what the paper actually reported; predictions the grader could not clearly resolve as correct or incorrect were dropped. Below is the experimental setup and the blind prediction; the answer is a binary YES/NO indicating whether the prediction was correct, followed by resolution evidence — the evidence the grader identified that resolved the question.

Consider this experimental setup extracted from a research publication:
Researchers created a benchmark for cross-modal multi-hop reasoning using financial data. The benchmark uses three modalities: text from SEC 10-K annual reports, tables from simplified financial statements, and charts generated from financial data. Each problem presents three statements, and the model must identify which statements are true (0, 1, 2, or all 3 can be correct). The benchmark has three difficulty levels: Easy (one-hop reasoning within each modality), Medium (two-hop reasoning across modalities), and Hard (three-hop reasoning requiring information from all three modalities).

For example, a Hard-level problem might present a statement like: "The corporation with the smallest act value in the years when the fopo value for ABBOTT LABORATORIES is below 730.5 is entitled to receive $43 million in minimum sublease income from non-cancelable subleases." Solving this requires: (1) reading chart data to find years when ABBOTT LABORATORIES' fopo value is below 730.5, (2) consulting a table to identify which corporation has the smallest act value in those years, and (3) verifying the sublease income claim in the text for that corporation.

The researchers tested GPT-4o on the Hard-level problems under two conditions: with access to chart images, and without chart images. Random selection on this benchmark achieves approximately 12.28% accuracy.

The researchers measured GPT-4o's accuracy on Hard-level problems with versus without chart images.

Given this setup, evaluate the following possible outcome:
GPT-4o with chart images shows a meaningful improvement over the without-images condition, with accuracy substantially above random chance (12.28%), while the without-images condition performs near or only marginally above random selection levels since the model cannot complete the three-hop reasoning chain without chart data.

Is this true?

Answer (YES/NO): YES